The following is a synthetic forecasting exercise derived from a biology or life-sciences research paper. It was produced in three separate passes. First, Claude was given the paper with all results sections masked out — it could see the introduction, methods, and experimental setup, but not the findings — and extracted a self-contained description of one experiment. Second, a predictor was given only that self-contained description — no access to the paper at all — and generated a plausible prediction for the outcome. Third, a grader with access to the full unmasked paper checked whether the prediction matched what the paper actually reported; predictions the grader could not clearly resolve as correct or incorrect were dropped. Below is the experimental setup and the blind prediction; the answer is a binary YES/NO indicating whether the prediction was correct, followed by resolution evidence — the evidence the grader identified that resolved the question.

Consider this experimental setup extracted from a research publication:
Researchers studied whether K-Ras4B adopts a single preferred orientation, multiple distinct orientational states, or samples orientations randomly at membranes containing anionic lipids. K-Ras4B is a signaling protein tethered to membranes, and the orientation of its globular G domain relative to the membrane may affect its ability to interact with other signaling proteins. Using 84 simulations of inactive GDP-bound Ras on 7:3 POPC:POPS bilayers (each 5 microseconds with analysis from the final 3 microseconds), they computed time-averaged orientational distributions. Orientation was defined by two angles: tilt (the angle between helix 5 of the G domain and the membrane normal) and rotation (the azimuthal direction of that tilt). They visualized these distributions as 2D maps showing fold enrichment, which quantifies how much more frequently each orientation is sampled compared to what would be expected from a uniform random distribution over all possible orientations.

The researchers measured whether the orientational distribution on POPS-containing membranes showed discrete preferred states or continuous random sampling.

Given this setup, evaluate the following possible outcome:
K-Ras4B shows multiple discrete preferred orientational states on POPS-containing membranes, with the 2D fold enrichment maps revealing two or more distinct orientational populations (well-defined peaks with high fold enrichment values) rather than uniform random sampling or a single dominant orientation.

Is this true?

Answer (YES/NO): YES